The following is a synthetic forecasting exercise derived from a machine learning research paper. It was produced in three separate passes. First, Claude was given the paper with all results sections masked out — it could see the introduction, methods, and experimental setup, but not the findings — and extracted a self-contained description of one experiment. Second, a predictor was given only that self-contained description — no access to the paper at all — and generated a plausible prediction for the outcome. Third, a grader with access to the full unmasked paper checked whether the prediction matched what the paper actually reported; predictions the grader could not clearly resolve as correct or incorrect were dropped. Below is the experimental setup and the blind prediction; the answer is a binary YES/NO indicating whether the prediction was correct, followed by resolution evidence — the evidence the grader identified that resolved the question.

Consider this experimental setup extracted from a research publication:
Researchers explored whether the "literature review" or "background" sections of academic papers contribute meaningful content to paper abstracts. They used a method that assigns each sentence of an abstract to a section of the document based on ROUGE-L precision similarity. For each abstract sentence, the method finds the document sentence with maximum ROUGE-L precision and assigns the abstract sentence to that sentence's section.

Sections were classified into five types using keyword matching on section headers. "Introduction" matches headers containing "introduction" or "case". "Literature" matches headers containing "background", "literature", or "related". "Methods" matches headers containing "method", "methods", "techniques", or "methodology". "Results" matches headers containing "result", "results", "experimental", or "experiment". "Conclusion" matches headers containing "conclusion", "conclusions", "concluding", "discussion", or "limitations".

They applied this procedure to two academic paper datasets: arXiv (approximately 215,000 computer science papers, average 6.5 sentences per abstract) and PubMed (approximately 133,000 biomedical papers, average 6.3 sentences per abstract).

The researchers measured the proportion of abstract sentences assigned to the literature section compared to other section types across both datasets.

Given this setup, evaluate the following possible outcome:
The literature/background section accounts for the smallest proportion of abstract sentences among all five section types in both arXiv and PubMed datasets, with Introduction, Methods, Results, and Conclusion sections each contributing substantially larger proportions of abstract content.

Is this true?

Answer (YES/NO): YES